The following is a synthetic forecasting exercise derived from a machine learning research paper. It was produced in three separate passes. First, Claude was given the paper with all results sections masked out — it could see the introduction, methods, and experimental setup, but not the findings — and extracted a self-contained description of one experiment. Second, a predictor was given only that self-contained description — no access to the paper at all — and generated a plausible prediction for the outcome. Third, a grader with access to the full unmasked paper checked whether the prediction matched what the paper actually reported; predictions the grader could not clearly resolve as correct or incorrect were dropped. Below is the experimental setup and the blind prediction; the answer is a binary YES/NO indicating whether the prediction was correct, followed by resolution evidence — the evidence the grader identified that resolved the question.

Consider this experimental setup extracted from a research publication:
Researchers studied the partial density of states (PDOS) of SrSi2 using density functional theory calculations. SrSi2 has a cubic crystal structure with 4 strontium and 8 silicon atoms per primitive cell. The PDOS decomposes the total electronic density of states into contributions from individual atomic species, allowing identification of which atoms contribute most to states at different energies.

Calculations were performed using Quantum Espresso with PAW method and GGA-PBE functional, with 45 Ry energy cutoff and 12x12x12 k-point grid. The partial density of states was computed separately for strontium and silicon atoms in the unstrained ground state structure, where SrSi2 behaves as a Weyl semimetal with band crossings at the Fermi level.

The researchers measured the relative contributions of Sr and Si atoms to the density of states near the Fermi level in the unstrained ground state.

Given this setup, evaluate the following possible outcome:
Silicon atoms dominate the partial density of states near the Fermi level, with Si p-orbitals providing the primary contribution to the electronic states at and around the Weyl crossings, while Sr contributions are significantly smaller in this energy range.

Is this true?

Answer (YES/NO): NO